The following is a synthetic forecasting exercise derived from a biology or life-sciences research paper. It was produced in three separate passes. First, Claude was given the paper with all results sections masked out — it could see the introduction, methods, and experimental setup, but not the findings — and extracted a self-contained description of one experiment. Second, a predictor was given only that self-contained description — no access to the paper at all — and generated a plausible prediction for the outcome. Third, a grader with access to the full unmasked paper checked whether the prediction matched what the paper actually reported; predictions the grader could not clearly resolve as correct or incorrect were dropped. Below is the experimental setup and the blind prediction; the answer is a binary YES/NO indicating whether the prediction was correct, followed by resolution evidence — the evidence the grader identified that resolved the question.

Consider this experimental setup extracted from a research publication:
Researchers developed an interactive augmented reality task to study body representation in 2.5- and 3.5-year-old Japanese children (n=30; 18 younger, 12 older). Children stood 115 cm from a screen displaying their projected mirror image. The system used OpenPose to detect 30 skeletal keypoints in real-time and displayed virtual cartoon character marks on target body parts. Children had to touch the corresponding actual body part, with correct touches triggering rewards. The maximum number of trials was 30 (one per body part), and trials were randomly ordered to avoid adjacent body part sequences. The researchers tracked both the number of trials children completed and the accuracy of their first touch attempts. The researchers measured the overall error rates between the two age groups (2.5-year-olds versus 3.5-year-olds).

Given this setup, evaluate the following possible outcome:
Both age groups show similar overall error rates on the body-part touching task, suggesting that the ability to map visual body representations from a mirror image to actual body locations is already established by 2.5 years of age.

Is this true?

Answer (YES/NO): YES